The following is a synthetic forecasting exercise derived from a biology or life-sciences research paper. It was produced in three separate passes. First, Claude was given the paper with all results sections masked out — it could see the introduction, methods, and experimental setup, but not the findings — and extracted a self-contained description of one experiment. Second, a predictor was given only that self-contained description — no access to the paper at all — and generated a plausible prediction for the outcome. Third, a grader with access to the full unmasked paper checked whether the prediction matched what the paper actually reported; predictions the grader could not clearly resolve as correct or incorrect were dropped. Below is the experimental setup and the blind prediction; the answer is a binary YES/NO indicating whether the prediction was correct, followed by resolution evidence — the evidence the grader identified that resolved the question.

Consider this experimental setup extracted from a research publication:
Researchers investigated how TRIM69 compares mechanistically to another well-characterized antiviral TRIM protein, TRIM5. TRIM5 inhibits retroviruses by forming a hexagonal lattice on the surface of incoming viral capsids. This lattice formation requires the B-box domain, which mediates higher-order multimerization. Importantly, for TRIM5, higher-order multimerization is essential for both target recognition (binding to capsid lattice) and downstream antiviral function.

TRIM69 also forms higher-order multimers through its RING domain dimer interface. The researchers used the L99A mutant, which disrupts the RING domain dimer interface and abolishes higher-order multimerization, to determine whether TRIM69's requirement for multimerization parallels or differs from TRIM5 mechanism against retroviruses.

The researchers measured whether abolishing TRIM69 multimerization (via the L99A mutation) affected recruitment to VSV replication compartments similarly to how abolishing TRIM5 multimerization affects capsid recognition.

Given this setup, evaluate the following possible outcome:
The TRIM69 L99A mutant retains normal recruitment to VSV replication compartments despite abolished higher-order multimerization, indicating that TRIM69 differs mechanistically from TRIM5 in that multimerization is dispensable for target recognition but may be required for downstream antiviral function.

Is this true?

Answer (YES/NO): YES